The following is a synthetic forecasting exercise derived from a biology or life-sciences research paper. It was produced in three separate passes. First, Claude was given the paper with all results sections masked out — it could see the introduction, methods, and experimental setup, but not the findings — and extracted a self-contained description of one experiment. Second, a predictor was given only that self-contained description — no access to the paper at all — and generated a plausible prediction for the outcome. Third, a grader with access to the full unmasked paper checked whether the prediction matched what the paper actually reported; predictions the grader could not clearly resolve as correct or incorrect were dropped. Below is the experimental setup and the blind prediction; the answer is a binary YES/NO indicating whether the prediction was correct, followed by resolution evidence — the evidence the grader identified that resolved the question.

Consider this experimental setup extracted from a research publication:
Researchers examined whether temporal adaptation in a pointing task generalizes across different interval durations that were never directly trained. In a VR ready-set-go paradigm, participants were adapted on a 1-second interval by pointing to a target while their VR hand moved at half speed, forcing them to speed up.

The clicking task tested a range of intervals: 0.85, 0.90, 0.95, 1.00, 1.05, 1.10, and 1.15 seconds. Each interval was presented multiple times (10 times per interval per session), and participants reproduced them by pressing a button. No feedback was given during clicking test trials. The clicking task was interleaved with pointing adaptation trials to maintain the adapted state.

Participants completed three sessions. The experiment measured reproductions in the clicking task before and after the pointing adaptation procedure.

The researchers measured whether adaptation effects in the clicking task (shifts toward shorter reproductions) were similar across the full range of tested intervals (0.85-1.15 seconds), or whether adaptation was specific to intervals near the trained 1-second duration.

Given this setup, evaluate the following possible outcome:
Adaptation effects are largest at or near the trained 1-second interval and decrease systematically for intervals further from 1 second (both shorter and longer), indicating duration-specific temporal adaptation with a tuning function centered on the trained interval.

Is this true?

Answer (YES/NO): NO